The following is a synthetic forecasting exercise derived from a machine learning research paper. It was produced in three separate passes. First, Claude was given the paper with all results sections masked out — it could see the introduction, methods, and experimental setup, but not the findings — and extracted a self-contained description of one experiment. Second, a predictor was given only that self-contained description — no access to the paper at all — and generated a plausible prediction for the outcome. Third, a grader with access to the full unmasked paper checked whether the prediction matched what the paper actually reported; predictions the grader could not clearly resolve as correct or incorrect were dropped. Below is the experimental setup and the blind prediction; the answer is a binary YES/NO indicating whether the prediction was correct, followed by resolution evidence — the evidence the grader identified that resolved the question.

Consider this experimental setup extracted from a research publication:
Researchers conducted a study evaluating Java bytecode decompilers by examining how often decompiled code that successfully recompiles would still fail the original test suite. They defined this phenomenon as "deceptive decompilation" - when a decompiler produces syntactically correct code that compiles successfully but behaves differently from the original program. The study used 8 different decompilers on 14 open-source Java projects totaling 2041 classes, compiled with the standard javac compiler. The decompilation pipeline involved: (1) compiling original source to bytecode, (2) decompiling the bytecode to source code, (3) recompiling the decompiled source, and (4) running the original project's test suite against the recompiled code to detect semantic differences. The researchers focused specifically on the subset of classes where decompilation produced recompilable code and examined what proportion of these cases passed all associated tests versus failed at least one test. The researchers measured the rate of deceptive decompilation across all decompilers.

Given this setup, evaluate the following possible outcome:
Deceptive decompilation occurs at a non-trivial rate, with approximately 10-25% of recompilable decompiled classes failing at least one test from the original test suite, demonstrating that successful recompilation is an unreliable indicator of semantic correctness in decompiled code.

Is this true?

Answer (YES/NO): NO